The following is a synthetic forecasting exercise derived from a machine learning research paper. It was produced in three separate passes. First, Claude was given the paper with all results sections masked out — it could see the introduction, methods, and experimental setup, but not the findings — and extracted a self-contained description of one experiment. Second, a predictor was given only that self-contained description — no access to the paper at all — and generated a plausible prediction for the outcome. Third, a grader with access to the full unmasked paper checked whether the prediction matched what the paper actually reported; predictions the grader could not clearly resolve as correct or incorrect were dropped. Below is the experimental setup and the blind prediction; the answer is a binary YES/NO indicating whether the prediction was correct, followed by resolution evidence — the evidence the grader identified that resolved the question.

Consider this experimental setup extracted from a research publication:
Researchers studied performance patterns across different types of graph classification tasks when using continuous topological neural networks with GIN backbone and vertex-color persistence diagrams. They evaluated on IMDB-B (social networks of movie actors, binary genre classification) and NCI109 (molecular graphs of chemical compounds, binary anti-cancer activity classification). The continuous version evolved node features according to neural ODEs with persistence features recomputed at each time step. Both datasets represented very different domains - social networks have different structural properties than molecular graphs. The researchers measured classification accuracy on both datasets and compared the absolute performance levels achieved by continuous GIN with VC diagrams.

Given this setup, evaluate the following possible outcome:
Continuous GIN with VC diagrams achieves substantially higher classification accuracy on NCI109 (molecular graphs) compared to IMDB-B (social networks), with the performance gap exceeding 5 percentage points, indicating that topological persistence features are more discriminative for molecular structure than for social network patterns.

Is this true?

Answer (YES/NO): YES